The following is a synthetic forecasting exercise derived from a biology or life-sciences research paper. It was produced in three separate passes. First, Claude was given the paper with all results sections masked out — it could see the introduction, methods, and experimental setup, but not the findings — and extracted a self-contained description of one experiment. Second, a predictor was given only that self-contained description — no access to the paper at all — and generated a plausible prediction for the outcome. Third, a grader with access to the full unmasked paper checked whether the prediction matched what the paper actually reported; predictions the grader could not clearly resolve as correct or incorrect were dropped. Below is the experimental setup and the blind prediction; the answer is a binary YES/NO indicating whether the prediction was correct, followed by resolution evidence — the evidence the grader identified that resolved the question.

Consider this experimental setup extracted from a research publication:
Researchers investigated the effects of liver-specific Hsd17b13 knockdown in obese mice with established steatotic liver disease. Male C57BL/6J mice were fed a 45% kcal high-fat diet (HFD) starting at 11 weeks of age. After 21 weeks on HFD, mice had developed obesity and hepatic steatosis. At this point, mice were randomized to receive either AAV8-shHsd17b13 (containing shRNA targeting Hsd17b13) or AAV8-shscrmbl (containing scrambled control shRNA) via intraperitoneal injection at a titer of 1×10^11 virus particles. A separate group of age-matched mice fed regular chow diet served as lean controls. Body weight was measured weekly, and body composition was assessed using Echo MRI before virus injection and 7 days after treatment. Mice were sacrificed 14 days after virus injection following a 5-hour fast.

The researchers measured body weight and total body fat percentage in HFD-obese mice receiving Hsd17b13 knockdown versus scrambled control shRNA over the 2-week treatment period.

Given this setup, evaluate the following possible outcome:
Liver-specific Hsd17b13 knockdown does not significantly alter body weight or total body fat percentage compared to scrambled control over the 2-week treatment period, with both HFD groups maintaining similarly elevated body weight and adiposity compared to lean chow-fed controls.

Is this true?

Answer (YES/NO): YES